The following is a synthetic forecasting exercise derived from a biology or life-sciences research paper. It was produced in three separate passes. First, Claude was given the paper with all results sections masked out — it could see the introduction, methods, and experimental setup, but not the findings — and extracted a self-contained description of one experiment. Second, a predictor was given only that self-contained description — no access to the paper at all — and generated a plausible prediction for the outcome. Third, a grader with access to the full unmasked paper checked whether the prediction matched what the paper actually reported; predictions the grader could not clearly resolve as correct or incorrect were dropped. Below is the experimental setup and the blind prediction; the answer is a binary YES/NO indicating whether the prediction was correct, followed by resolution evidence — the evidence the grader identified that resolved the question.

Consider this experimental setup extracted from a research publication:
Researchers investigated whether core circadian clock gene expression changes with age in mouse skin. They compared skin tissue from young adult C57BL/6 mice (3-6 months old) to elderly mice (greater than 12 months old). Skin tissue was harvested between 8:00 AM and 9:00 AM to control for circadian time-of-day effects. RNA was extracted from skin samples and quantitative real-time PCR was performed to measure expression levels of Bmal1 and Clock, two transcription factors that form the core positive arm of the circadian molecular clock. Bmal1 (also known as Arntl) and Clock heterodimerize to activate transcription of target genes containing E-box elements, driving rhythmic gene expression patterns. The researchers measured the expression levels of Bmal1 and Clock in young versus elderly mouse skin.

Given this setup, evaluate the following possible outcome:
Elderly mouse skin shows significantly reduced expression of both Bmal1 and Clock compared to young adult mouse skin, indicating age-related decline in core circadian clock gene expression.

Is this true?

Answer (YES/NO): YES